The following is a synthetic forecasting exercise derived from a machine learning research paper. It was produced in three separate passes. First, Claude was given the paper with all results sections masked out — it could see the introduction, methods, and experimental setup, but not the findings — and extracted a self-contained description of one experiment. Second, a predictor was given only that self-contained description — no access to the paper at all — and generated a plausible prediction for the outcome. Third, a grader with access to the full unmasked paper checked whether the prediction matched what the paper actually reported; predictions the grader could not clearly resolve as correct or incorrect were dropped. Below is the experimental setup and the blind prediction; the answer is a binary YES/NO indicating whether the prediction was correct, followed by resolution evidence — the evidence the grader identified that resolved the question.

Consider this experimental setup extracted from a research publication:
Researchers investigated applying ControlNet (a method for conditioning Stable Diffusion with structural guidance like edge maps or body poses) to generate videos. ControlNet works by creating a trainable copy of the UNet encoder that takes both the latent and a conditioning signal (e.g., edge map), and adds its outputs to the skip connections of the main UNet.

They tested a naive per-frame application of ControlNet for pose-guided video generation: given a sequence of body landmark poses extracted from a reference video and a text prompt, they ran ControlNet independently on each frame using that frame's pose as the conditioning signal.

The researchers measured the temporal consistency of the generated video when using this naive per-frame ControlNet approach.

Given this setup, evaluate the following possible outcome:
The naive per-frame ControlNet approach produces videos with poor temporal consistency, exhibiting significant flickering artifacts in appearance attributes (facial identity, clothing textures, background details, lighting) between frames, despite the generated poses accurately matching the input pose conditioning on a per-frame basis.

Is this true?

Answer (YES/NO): YES